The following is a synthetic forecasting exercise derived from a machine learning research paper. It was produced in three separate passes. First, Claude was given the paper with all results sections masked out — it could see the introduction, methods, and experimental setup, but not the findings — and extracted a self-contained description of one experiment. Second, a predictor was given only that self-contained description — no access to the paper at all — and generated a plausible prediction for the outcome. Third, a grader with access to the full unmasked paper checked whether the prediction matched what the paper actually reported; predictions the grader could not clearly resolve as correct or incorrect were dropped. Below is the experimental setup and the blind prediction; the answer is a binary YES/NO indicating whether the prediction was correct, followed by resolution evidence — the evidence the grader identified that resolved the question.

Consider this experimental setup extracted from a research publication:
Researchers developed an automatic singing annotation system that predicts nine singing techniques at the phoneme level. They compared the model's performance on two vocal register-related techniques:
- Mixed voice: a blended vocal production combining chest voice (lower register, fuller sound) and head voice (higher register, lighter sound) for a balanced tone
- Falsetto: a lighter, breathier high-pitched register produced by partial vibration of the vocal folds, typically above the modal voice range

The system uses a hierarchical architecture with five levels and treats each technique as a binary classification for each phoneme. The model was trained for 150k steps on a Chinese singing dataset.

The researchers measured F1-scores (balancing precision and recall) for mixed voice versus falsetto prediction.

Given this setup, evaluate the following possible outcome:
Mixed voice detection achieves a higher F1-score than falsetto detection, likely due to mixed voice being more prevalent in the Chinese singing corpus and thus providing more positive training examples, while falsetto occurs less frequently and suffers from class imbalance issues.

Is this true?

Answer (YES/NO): NO